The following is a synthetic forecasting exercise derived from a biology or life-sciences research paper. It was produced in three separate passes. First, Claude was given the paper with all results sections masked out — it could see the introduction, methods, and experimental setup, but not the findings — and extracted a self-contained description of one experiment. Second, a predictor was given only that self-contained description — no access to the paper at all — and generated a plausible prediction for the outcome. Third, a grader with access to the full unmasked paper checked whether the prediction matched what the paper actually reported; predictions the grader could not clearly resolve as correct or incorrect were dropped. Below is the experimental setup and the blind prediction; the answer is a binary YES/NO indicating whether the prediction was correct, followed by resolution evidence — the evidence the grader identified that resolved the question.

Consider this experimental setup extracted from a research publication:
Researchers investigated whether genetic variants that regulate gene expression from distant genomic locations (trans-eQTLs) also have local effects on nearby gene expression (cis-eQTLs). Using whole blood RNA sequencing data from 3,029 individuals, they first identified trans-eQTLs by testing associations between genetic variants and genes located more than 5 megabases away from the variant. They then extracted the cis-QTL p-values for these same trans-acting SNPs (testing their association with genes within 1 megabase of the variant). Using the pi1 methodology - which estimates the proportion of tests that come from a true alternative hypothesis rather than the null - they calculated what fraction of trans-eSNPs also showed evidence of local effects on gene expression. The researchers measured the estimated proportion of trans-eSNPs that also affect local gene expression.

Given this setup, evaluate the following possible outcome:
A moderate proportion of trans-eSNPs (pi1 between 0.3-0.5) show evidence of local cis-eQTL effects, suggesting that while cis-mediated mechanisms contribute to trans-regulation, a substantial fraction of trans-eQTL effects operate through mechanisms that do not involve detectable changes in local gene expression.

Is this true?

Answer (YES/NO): NO